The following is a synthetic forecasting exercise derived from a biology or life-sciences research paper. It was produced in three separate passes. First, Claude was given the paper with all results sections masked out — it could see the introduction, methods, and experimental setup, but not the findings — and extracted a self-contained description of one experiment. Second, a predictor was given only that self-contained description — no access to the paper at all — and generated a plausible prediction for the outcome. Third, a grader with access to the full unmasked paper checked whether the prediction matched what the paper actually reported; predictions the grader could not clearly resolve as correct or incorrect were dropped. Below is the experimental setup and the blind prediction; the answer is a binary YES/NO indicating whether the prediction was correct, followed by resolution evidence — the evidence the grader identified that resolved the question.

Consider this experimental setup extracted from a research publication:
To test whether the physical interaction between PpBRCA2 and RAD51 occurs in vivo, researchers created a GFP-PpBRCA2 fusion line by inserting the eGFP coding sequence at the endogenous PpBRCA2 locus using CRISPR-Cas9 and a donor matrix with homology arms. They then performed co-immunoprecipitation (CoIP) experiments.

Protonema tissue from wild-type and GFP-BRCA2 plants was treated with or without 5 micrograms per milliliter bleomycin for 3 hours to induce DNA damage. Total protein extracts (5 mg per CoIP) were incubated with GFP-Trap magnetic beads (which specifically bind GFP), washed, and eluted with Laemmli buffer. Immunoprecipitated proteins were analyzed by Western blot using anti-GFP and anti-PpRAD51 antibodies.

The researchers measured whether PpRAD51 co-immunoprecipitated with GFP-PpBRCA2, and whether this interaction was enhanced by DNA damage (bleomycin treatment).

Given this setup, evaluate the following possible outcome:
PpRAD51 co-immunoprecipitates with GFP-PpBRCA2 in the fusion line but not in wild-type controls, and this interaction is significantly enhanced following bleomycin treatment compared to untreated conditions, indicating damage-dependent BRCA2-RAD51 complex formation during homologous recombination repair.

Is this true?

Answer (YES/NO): NO